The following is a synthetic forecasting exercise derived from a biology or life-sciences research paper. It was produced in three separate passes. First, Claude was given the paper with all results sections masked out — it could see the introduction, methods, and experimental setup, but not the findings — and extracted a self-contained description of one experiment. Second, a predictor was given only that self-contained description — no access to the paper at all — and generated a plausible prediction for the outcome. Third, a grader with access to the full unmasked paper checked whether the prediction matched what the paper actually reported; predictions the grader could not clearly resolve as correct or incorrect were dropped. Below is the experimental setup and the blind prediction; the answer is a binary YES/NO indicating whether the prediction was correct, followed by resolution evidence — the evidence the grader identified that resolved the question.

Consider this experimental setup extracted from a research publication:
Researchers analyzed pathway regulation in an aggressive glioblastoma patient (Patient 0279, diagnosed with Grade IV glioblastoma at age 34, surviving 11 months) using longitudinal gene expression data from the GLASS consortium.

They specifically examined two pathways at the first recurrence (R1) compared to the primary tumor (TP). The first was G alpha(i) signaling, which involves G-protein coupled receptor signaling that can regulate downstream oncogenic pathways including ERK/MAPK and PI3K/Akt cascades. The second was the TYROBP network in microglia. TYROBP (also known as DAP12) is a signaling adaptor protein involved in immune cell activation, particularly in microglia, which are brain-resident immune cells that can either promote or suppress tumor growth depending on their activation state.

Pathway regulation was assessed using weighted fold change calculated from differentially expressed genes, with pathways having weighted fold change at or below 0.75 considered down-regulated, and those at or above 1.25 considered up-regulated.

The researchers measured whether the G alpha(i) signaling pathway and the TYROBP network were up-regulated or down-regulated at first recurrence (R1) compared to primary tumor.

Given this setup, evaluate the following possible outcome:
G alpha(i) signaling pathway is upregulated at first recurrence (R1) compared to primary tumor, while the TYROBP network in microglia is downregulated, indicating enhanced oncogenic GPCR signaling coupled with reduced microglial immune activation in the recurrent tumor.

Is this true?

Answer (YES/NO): NO